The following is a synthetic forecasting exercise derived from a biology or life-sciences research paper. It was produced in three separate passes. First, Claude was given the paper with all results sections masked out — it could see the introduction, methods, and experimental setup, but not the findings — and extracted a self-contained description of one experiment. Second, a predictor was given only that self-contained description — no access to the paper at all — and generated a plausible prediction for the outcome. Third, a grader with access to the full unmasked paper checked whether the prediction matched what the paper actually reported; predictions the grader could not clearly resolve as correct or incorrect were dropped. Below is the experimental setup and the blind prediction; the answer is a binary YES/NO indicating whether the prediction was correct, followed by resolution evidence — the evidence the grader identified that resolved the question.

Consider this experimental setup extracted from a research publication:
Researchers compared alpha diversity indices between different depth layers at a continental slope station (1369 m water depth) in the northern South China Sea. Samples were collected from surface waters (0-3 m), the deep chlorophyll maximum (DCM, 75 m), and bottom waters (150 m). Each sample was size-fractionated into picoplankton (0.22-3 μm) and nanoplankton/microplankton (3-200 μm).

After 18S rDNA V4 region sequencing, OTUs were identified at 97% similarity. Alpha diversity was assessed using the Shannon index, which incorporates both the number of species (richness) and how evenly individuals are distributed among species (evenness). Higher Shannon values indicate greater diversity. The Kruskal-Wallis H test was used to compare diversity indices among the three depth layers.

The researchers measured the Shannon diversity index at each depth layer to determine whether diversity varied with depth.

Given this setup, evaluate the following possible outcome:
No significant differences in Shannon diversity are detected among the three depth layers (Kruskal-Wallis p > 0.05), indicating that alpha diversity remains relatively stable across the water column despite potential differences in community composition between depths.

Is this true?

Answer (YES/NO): NO